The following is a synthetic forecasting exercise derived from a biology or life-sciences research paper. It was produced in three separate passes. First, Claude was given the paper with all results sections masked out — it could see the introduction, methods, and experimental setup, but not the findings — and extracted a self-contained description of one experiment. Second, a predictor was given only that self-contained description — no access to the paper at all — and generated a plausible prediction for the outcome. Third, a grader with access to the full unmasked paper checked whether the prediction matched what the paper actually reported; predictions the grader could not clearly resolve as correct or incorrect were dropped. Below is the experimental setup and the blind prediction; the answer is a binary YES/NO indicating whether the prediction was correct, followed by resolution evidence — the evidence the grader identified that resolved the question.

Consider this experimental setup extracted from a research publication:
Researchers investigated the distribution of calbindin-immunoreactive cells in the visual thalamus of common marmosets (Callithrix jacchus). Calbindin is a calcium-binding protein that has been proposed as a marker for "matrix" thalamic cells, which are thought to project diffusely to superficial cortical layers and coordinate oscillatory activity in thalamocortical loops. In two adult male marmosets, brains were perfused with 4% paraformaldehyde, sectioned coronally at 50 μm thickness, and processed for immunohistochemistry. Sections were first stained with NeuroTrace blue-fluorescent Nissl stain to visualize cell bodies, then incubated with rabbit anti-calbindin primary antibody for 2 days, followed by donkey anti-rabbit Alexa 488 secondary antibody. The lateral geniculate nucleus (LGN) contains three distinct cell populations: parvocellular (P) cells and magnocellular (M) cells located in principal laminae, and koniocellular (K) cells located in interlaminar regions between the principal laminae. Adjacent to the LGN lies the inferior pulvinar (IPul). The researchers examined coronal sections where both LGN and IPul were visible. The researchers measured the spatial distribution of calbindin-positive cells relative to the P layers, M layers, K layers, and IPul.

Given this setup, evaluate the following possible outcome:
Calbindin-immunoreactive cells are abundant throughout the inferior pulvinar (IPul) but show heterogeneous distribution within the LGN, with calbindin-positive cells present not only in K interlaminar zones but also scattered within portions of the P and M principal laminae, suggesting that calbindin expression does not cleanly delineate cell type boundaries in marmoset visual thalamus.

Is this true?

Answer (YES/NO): NO